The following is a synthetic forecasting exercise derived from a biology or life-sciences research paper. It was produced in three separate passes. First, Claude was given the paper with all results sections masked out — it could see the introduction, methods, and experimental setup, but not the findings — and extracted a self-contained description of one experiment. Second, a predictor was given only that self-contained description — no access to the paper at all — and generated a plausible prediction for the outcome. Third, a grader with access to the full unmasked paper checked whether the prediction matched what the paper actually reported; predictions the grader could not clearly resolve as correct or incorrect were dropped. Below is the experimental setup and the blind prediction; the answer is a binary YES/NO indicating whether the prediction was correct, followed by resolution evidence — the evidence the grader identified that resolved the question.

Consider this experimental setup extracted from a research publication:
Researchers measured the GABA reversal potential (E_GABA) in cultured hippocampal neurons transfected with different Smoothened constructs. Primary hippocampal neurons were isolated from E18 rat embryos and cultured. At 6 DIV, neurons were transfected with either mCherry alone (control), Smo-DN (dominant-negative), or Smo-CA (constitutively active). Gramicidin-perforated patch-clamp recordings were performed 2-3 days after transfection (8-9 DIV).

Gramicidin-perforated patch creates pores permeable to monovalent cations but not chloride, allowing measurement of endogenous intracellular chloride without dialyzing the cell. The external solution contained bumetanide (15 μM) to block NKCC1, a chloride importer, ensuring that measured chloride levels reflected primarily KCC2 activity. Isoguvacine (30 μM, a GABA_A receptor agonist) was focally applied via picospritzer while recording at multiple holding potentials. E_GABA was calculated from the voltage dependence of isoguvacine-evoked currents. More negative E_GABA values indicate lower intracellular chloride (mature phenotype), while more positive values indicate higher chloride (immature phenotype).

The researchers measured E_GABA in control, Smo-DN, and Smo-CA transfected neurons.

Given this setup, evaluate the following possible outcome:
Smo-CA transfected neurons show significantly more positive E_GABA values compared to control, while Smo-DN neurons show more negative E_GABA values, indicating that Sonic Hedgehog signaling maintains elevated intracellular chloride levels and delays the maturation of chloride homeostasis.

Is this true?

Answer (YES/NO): NO